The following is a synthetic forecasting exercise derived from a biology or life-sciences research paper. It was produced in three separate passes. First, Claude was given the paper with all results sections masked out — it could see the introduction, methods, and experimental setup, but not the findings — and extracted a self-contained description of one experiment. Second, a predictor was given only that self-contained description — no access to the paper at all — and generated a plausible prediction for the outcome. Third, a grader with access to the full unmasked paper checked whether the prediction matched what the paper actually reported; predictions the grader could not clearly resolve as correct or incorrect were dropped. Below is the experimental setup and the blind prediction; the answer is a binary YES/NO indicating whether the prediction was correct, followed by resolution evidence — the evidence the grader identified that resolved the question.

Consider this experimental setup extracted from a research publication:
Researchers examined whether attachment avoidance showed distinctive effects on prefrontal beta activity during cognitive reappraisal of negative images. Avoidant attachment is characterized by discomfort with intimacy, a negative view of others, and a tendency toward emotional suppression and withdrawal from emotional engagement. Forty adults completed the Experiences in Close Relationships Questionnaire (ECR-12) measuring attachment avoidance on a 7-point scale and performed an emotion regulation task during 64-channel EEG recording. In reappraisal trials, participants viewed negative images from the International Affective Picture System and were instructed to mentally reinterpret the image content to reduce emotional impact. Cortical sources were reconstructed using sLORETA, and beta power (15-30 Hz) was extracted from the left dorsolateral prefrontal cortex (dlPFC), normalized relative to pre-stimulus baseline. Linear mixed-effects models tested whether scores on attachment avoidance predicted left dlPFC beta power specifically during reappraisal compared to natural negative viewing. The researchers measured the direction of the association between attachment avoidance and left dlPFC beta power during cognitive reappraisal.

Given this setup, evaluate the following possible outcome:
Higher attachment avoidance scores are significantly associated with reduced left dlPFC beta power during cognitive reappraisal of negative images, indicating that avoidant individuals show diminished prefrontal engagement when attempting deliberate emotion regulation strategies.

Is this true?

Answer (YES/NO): NO